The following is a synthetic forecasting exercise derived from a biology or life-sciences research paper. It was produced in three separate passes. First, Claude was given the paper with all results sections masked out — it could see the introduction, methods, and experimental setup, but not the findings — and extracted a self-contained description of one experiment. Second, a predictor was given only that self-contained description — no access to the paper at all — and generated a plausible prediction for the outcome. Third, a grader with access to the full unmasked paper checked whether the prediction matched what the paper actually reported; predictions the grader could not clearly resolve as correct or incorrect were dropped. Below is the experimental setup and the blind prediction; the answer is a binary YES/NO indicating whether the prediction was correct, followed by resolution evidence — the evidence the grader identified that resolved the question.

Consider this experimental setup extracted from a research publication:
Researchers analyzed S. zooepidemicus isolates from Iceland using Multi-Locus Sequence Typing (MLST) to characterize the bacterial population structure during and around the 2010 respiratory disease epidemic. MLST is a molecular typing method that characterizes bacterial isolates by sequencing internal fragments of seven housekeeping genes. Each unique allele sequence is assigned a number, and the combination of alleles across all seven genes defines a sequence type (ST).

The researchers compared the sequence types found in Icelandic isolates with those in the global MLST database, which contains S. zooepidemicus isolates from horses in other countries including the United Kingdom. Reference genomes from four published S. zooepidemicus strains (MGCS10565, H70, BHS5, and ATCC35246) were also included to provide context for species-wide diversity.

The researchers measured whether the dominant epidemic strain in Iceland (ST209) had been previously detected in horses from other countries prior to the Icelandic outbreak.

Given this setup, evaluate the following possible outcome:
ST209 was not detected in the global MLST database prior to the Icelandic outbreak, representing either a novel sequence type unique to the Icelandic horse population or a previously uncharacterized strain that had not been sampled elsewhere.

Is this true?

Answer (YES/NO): NO